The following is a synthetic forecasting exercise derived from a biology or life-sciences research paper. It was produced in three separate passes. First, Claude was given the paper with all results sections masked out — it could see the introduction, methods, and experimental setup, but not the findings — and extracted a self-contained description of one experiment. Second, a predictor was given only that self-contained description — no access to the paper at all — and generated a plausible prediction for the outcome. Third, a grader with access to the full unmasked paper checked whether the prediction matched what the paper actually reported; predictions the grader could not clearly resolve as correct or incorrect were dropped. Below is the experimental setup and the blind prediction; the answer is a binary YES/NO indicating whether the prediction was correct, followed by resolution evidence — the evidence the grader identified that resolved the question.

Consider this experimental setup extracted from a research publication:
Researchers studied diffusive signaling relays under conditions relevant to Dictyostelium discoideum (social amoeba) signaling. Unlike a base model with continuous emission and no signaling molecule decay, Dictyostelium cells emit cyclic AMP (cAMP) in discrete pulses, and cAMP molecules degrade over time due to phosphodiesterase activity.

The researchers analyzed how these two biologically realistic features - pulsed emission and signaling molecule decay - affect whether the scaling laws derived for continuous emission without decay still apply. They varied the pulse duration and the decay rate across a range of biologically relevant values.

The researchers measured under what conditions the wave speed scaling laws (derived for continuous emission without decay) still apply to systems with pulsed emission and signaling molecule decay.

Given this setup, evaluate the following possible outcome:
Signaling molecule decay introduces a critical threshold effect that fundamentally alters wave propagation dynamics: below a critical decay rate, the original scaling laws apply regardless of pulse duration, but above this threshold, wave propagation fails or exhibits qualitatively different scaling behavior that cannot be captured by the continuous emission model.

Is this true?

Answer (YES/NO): NO